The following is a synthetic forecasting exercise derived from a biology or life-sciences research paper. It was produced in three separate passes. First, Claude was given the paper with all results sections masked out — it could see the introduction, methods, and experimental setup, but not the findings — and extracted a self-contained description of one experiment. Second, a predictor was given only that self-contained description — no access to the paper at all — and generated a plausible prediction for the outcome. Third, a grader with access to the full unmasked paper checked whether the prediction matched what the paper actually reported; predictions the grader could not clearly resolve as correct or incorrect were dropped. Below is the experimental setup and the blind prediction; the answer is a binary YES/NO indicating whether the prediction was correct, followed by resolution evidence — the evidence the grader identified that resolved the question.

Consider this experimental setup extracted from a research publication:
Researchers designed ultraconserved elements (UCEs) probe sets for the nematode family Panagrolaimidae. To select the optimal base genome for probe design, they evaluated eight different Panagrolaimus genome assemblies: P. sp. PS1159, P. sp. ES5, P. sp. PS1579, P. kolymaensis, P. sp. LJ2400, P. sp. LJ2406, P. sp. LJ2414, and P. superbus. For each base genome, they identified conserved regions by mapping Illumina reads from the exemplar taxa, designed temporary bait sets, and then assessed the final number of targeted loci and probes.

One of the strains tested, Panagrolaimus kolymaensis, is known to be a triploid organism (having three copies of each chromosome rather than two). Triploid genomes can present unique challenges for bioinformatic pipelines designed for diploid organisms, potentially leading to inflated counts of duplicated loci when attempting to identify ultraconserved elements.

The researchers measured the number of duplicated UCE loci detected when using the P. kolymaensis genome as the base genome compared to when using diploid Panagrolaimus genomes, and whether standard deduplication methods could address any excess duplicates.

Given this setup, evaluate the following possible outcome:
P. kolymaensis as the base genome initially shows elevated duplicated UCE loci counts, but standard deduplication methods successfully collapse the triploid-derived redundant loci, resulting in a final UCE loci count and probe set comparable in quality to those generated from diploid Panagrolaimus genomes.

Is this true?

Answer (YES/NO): NO